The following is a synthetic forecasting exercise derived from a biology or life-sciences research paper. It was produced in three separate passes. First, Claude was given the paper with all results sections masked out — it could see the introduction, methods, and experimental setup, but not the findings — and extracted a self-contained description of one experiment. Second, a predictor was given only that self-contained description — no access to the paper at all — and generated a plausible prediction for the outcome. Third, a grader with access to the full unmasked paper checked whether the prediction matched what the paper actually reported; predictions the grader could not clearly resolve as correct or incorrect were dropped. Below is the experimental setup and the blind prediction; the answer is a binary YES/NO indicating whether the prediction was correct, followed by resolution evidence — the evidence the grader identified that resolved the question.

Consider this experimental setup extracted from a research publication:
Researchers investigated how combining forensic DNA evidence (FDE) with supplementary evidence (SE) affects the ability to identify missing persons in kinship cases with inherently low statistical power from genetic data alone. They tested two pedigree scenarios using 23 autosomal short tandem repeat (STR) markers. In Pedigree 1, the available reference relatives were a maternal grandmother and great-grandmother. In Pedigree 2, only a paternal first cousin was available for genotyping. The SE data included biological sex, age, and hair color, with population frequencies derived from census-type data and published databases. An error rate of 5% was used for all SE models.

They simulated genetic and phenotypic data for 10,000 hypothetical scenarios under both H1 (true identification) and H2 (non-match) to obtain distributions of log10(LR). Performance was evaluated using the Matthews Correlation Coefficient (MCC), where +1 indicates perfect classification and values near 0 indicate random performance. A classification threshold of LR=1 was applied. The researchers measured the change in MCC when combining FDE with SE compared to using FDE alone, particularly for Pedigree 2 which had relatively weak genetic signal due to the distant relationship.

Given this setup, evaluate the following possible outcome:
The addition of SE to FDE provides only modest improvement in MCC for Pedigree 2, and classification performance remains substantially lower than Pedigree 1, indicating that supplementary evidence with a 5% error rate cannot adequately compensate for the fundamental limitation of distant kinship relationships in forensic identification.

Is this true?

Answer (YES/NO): NO